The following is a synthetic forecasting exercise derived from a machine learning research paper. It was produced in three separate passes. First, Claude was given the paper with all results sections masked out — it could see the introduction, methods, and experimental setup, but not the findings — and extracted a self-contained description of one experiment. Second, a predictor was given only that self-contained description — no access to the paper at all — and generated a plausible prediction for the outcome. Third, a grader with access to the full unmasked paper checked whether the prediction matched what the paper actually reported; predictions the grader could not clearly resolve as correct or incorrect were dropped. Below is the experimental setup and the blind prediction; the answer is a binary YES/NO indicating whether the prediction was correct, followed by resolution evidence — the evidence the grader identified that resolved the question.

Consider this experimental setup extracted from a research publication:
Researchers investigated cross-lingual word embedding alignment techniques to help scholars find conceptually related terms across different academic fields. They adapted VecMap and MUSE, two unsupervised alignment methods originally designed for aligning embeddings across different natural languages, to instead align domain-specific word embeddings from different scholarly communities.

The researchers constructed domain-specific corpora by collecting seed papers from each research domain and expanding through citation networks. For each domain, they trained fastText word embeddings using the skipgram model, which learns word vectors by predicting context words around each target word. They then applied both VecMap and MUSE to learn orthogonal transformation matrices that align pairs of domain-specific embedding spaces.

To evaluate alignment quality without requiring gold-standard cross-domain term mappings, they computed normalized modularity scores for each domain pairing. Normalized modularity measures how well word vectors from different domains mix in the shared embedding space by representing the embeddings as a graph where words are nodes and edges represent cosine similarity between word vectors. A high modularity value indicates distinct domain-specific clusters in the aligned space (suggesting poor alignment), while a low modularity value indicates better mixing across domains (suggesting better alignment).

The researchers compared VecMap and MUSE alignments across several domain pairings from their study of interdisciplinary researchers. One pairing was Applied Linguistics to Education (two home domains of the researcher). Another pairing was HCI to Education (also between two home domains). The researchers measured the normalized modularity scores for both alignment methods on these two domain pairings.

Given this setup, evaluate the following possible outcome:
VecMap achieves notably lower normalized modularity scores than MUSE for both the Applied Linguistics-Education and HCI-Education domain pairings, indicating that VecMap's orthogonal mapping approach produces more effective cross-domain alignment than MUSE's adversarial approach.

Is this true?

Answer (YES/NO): NO